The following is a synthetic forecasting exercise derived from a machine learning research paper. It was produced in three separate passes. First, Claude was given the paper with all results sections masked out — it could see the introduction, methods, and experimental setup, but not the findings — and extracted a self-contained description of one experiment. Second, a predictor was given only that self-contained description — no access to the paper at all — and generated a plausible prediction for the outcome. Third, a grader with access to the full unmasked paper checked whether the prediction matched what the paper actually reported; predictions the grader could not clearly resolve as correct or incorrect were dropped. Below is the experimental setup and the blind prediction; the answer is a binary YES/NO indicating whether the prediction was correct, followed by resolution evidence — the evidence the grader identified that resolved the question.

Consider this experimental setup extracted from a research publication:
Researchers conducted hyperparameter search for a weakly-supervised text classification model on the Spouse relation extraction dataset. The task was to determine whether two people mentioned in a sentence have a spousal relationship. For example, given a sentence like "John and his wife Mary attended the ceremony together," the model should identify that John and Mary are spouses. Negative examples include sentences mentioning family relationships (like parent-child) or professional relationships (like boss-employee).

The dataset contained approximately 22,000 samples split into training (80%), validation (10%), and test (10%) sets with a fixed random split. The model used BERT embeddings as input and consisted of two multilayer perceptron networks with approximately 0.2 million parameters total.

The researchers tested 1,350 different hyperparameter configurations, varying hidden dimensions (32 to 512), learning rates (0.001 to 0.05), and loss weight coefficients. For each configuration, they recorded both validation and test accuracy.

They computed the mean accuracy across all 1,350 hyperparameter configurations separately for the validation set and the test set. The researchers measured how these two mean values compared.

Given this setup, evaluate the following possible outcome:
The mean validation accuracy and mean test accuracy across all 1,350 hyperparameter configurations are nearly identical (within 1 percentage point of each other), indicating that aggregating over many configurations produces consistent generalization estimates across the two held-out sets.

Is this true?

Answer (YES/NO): NO